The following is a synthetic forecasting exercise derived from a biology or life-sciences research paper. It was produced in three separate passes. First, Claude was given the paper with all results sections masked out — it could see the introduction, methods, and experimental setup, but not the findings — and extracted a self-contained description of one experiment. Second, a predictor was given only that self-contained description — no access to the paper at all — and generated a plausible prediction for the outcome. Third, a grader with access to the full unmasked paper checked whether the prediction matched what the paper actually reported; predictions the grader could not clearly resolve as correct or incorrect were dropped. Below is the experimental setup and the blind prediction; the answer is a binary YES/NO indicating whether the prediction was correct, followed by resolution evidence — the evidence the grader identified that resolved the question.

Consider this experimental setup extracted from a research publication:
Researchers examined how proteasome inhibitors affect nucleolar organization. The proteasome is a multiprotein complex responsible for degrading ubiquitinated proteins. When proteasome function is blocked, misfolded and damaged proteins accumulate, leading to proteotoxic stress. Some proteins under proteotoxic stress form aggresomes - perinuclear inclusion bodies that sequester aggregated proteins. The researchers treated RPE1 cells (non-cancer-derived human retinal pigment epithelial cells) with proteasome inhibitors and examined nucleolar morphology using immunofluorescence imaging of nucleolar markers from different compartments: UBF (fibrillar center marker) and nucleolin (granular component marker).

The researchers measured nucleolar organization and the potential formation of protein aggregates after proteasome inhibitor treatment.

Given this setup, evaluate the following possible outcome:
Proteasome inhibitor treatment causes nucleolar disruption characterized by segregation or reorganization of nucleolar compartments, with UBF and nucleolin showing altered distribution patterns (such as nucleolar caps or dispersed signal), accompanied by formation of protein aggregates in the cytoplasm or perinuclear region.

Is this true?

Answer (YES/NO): NO